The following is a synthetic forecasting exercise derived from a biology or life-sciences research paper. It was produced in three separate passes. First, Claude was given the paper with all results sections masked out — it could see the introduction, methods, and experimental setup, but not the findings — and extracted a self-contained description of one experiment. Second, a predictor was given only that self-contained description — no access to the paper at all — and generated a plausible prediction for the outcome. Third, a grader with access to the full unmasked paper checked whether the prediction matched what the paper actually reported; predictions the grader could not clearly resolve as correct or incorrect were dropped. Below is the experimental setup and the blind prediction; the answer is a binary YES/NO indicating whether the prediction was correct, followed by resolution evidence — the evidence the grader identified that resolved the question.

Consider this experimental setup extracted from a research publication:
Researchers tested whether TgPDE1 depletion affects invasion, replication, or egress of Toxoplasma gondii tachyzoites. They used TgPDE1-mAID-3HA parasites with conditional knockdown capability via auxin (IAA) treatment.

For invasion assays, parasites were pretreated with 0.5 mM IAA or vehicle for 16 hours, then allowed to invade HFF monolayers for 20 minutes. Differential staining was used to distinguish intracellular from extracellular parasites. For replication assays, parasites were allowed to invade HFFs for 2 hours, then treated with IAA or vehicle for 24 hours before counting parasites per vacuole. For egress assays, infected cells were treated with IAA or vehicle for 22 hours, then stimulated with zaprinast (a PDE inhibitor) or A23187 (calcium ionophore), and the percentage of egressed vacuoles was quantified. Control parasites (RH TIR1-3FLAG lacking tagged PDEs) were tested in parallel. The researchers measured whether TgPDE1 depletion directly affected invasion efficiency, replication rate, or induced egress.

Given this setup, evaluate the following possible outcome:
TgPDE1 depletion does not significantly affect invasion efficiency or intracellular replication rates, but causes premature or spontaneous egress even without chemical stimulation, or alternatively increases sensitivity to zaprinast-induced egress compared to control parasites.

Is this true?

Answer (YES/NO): NO